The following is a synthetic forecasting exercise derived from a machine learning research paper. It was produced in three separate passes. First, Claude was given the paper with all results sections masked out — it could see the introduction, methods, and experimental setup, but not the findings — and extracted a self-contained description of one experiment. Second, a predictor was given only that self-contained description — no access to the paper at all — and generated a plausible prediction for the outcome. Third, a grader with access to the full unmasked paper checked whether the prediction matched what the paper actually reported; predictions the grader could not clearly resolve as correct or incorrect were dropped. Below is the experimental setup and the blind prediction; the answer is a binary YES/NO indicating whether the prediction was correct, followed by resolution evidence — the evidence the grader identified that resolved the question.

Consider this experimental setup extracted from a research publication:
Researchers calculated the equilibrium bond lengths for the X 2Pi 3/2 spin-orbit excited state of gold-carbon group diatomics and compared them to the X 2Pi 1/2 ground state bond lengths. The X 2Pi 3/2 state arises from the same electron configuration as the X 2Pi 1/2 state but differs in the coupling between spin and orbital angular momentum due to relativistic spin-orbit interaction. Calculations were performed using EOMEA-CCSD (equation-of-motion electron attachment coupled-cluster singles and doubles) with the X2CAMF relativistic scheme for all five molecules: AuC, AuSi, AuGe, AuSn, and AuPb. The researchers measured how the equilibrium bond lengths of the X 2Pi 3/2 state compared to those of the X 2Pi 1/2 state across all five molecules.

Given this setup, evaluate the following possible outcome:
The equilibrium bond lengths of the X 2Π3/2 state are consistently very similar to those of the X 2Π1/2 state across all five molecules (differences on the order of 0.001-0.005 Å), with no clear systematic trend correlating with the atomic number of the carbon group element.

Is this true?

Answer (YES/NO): NO